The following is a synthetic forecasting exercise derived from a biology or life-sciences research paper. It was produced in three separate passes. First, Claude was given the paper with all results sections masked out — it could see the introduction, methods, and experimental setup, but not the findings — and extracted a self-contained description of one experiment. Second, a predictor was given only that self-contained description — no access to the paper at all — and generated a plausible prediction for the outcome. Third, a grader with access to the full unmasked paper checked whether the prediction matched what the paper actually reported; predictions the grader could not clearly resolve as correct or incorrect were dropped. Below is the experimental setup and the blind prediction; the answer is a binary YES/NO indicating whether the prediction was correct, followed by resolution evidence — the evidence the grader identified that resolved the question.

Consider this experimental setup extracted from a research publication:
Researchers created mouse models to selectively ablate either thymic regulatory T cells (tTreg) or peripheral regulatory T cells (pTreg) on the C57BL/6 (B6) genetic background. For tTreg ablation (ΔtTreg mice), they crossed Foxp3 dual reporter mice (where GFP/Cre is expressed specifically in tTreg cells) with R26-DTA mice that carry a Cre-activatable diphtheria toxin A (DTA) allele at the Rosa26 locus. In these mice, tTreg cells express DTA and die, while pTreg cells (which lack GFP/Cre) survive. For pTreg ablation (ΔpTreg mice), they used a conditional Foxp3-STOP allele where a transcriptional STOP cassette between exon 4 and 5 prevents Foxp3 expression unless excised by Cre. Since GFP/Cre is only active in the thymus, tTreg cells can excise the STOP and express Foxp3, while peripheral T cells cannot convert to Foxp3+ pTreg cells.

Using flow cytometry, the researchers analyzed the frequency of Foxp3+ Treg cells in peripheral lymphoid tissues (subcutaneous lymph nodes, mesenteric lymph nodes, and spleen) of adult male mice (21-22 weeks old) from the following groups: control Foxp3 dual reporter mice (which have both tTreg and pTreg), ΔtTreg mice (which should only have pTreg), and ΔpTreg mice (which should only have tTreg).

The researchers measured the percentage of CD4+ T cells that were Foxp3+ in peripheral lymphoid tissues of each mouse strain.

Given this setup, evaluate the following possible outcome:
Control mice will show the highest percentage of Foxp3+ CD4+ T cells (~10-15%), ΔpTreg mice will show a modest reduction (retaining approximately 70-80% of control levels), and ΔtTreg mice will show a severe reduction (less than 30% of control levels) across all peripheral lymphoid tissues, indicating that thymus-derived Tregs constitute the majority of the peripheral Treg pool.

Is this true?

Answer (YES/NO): NO